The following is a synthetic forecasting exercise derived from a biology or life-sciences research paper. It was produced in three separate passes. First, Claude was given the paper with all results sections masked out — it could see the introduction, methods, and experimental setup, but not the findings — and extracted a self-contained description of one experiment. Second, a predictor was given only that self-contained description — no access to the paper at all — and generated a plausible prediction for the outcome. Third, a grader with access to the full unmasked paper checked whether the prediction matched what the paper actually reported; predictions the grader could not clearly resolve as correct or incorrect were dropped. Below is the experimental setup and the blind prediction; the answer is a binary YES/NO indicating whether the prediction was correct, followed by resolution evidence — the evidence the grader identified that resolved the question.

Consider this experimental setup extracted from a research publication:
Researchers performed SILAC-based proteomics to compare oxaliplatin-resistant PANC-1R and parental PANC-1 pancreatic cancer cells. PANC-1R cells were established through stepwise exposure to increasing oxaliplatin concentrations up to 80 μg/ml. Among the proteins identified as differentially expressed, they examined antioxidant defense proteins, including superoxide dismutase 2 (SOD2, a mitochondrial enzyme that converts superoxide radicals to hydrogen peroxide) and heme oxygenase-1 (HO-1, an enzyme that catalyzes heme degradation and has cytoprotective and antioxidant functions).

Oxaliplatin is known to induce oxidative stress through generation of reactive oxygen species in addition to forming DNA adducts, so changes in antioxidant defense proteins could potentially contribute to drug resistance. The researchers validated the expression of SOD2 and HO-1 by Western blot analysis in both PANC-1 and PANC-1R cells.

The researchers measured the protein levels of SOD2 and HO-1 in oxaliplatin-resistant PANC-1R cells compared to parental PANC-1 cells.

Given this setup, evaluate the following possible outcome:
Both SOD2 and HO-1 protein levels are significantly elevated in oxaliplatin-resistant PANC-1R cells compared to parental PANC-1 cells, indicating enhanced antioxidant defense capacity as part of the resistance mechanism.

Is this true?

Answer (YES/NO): NO